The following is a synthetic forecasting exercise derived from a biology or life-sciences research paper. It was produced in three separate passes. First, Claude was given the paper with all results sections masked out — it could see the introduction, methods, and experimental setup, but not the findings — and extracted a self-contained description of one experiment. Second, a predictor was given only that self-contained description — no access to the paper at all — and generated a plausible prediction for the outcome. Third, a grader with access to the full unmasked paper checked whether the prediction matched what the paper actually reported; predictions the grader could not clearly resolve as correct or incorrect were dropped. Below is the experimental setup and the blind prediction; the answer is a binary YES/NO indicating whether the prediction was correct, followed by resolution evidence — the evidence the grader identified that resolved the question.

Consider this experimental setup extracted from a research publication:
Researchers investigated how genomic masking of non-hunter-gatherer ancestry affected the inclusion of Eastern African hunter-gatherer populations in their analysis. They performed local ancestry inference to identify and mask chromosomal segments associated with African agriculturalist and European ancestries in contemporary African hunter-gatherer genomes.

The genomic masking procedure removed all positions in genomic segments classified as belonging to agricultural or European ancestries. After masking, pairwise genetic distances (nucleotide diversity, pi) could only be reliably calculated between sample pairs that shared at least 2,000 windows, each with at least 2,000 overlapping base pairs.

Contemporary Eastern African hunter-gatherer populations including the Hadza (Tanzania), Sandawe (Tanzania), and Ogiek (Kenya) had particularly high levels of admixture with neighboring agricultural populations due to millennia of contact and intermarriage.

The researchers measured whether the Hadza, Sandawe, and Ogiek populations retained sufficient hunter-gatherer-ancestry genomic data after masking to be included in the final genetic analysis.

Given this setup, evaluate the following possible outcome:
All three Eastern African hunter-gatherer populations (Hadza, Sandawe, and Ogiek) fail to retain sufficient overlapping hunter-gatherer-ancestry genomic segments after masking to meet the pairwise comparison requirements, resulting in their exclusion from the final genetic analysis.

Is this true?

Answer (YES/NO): YES